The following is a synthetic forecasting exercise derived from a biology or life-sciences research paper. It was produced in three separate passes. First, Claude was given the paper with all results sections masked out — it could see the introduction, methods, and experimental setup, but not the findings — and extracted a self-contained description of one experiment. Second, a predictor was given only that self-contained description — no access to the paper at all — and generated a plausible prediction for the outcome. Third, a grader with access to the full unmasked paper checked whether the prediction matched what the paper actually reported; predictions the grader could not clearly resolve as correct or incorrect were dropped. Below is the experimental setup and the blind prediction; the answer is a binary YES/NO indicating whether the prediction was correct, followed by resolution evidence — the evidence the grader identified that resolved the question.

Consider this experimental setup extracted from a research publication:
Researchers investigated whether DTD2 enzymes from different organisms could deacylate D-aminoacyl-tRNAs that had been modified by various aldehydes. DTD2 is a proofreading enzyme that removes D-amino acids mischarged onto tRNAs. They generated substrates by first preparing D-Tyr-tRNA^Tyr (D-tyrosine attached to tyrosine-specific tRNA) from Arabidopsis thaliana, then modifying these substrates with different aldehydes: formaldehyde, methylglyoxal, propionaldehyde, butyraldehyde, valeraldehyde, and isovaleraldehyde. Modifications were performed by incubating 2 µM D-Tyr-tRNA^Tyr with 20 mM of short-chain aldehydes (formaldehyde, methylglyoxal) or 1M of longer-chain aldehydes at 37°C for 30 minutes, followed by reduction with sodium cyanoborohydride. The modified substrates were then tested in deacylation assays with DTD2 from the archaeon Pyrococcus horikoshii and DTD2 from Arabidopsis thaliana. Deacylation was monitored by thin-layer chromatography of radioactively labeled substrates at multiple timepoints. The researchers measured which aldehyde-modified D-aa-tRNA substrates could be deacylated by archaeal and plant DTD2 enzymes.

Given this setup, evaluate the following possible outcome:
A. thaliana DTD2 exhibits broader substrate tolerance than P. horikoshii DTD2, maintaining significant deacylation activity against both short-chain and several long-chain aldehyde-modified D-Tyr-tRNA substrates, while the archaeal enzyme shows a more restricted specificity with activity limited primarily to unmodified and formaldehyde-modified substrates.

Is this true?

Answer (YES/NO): NO